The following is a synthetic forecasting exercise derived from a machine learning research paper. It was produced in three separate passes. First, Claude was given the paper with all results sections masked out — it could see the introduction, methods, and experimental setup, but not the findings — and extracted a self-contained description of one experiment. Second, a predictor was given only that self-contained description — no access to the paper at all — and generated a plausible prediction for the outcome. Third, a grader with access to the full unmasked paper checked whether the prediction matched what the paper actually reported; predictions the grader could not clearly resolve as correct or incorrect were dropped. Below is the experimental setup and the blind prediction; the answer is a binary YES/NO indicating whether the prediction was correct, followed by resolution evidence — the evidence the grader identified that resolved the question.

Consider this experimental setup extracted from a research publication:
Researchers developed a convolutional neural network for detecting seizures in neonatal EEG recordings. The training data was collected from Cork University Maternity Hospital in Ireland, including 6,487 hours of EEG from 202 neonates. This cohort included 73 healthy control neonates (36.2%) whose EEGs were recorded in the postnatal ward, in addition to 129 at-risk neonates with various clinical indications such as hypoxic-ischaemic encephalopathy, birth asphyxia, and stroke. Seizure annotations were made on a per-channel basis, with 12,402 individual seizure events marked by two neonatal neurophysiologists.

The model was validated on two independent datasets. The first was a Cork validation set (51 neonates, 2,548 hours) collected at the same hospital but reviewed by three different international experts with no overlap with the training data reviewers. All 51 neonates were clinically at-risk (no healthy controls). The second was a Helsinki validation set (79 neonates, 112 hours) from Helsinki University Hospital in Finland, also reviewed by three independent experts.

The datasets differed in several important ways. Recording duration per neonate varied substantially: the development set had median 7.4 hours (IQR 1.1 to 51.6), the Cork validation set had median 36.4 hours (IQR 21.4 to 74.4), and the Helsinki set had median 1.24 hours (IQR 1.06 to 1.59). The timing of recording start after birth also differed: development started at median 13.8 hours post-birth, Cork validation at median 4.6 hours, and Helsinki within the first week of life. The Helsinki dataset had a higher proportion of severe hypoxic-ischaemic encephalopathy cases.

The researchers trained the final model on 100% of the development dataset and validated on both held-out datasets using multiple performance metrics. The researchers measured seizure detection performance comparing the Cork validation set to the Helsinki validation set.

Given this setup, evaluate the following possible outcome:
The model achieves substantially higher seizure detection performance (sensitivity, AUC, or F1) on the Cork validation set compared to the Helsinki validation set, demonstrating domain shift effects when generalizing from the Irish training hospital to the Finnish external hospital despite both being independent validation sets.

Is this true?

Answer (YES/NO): NO